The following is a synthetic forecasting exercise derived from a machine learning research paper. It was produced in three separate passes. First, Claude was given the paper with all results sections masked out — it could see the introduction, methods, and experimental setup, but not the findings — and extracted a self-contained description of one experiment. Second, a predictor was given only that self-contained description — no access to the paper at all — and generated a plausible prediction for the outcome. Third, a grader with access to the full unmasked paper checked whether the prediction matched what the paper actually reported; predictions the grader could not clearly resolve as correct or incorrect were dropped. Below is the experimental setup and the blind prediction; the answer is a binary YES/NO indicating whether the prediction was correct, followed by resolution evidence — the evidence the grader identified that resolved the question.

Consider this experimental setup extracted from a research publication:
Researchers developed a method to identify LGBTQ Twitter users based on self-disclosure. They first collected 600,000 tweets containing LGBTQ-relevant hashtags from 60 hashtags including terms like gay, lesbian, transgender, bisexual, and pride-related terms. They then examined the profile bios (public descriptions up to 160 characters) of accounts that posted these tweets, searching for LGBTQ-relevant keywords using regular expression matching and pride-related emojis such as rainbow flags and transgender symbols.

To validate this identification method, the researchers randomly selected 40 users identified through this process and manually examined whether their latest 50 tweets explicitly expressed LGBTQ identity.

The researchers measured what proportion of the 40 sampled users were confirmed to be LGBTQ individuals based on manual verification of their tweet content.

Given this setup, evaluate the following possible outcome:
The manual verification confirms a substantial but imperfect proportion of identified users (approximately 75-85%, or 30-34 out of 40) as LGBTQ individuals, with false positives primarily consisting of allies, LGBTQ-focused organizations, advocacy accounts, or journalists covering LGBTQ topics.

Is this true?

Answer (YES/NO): YES